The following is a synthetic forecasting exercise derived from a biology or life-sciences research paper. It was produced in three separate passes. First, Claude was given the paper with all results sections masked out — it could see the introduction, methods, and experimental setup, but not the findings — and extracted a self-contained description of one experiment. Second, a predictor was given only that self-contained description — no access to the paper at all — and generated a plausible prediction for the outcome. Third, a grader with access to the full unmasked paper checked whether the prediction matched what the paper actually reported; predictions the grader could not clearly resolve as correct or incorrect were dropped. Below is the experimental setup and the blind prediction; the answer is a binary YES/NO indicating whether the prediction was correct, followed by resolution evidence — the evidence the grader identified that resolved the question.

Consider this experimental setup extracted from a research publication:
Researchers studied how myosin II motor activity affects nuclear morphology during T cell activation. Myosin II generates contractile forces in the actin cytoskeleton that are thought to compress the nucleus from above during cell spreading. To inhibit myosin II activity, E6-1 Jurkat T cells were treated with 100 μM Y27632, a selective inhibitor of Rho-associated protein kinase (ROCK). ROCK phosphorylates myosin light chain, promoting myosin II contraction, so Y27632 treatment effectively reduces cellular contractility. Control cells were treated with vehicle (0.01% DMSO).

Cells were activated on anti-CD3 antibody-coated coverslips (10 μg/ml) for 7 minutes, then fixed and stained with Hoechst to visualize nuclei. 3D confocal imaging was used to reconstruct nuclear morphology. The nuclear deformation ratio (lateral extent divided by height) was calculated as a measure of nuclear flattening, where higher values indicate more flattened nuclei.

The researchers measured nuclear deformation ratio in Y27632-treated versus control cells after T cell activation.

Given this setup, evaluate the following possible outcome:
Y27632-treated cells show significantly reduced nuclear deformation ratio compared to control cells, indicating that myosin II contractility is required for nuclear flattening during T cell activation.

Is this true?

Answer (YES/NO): NO